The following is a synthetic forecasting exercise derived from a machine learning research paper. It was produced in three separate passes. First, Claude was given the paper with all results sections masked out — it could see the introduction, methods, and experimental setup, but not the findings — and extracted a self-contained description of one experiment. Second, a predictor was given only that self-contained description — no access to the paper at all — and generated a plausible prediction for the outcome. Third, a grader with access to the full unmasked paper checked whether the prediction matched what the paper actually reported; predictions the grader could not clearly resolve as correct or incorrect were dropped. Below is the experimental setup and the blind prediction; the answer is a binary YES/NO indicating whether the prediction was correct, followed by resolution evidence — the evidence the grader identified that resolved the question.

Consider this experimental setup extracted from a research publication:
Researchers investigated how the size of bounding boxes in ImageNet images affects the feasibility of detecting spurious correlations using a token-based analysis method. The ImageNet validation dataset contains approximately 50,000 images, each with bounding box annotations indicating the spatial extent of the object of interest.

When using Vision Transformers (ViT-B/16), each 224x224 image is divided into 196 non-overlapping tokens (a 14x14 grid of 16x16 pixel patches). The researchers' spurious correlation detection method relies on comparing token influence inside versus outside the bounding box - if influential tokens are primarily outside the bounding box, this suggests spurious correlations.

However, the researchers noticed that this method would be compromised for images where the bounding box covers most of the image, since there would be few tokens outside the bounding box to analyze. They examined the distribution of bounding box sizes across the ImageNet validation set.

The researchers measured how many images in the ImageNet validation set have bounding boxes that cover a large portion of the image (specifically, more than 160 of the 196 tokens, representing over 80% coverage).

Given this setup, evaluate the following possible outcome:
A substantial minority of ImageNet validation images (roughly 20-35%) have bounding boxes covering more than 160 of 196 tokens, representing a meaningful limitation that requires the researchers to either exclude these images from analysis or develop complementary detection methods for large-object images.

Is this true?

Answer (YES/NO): YES